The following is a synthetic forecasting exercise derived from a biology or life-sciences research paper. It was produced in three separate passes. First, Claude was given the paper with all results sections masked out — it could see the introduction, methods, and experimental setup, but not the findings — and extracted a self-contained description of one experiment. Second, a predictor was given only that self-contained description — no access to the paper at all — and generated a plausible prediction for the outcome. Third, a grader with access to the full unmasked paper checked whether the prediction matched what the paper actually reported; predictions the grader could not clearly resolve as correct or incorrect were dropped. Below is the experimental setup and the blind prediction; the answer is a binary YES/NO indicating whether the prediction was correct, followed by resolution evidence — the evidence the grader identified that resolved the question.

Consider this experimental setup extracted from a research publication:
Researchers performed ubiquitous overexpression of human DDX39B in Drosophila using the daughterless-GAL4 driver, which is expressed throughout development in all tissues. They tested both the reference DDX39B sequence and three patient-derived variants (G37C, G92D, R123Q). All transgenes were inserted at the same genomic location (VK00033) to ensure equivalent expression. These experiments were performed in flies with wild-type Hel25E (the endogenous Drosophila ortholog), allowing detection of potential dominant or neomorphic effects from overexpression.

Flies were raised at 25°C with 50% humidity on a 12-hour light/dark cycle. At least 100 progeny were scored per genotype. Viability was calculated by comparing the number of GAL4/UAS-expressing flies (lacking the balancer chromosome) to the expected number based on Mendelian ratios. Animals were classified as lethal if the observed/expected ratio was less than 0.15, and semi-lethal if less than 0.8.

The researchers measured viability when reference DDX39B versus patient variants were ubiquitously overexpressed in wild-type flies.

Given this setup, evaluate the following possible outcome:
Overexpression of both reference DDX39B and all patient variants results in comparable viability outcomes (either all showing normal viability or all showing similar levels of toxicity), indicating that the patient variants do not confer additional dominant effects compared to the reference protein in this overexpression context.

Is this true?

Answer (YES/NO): NO